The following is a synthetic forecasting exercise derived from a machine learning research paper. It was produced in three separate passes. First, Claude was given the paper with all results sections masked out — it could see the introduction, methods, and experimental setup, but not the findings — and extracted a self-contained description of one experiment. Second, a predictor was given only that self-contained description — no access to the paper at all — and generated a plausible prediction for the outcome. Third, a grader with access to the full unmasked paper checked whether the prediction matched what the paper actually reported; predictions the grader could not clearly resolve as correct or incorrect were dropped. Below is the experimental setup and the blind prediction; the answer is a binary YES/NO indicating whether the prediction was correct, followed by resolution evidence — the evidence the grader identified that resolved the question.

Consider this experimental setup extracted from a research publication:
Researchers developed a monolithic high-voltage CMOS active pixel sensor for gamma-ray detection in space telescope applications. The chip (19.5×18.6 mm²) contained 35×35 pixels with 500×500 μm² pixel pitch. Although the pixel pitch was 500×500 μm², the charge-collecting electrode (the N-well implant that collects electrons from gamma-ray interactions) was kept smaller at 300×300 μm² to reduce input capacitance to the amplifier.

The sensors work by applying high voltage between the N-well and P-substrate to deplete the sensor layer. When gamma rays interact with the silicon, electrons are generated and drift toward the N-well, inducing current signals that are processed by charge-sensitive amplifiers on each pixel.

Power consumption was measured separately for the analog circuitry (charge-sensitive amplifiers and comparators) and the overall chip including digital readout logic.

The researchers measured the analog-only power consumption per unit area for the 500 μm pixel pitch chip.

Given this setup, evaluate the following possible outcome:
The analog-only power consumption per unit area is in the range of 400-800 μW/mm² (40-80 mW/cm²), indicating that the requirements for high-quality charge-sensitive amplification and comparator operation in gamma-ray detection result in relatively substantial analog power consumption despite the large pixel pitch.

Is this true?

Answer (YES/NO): NO